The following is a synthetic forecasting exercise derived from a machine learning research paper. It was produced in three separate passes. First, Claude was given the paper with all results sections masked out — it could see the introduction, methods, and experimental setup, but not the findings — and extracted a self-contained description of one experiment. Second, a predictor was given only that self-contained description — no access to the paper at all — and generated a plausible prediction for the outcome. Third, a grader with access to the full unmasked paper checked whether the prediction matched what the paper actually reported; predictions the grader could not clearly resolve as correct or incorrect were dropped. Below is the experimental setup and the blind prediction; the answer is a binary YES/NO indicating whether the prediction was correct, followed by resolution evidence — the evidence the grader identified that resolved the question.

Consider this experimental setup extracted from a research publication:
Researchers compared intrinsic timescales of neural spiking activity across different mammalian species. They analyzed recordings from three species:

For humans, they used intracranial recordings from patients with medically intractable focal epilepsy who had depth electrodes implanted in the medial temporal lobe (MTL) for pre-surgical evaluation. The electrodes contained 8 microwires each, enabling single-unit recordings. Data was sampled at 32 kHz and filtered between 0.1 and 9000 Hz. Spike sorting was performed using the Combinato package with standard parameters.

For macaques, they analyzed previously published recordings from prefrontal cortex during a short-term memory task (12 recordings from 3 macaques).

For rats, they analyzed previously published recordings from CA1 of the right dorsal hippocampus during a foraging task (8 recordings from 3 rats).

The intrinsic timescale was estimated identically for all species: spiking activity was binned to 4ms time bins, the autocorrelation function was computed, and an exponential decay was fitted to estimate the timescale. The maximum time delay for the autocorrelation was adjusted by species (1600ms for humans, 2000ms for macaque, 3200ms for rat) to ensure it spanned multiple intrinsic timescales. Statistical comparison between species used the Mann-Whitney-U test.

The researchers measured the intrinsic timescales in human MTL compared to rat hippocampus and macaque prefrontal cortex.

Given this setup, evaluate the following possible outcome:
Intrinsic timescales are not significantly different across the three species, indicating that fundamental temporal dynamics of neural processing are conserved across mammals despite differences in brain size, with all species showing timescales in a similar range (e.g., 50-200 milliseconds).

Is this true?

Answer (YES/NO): NO